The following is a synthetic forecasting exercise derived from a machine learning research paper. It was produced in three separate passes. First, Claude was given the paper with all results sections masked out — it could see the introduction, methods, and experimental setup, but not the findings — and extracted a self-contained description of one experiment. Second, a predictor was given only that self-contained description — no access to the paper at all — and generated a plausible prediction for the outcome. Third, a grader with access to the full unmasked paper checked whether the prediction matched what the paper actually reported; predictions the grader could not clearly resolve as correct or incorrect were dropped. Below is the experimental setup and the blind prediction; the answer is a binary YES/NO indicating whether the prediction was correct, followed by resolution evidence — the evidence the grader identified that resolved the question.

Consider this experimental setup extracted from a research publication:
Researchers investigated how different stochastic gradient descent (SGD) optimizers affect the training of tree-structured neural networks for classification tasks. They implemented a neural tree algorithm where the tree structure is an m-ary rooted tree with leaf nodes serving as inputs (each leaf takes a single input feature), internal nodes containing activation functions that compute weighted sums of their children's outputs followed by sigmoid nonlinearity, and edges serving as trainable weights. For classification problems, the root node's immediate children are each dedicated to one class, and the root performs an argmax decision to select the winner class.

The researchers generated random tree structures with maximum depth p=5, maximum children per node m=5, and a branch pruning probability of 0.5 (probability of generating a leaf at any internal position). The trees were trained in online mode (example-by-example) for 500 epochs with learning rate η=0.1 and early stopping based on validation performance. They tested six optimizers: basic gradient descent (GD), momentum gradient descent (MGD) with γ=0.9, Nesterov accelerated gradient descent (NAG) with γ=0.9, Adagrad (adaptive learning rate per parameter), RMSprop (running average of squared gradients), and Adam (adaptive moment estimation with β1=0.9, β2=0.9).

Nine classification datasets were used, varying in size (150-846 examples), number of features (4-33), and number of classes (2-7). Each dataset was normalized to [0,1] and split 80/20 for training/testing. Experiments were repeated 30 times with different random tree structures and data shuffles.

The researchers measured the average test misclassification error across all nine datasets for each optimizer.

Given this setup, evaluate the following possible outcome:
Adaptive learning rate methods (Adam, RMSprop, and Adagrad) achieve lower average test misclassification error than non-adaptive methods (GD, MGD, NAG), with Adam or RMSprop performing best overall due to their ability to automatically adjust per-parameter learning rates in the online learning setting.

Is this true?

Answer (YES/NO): NO